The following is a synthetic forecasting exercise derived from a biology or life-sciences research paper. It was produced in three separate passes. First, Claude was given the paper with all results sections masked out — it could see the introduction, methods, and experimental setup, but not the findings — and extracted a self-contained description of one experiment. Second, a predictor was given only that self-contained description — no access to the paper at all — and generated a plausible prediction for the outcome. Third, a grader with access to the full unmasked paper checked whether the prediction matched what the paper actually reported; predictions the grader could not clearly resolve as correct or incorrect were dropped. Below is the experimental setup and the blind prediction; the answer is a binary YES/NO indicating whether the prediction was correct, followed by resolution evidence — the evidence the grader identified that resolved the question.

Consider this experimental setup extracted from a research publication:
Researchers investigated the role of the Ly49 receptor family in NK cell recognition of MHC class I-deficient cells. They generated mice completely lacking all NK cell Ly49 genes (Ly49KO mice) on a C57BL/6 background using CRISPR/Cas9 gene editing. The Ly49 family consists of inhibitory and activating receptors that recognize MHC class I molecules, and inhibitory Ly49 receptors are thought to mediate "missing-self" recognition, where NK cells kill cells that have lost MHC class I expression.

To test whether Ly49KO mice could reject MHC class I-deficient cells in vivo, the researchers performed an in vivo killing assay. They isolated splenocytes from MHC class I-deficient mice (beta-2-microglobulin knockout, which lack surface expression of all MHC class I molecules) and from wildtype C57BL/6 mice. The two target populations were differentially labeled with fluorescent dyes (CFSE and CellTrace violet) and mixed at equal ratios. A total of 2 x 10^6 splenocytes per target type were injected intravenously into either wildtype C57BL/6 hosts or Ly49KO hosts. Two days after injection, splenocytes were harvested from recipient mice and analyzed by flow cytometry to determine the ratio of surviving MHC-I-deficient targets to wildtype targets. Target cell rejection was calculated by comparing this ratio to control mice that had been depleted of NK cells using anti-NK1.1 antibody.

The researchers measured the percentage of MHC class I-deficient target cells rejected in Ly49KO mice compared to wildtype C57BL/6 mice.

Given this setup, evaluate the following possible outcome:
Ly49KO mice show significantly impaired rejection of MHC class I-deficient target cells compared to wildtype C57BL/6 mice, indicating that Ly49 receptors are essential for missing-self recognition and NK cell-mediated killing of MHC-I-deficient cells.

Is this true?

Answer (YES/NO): YES